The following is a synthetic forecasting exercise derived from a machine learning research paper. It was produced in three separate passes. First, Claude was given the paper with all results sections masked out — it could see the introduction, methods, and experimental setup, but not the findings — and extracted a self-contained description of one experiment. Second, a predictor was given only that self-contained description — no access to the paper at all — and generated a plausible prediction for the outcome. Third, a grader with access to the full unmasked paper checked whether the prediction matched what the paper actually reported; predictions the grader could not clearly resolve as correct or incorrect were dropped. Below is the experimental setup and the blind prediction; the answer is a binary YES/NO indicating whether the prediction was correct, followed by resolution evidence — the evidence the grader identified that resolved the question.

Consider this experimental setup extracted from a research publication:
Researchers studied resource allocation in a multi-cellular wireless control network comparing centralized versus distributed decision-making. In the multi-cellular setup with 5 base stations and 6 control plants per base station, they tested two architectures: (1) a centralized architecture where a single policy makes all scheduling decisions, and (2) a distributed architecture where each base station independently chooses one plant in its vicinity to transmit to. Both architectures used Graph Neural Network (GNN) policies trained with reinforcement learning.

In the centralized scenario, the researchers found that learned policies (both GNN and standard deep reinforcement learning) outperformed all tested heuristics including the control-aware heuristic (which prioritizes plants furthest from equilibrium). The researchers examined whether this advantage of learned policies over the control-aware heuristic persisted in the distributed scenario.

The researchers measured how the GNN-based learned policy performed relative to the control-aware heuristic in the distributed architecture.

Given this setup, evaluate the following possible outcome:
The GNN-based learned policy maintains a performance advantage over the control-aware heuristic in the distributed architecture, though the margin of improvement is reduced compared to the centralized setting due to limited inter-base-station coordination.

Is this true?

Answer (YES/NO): NO